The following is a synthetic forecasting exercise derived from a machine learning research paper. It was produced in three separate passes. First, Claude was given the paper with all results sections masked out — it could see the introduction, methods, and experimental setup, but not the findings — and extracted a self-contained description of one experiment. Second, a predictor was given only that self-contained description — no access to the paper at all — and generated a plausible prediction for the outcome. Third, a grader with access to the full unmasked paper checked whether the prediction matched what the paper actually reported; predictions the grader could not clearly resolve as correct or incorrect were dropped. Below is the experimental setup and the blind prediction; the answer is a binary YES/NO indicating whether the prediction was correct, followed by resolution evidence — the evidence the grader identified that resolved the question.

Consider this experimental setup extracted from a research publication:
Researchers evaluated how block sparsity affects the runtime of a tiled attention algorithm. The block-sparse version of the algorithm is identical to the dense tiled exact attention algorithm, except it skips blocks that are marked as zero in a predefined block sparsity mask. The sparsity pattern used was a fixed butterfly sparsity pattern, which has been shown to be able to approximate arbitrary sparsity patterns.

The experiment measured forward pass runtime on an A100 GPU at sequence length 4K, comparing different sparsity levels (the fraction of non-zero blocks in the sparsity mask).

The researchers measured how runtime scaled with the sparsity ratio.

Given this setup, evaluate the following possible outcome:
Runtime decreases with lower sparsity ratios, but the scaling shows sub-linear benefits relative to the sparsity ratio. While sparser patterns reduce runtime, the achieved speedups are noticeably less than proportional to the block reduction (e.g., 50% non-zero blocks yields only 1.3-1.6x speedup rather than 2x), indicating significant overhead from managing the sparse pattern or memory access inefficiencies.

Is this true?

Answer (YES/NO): NO